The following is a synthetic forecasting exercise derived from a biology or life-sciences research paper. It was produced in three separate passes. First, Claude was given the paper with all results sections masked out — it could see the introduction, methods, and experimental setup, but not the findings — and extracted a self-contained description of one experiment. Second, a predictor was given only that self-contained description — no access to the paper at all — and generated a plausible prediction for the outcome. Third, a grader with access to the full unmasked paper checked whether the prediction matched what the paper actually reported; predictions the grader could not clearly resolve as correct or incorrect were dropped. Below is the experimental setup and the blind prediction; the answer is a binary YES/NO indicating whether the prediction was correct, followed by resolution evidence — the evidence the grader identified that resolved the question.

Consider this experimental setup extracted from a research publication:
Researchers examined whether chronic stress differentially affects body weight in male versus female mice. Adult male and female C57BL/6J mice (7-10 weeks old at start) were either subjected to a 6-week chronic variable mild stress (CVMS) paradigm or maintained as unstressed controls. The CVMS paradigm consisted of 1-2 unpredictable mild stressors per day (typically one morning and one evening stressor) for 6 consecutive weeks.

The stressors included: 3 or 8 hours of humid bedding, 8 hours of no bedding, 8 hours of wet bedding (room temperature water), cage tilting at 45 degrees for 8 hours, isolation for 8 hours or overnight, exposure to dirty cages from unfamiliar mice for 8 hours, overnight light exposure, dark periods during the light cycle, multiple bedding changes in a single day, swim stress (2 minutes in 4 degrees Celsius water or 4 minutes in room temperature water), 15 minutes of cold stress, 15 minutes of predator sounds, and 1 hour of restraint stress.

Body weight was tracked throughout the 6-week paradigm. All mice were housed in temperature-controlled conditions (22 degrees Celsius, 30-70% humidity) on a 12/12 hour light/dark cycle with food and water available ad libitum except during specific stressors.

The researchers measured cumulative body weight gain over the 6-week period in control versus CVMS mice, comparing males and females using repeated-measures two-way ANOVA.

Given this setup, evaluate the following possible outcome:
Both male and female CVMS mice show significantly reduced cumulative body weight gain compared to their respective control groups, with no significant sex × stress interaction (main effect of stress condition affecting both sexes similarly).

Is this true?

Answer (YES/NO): NO